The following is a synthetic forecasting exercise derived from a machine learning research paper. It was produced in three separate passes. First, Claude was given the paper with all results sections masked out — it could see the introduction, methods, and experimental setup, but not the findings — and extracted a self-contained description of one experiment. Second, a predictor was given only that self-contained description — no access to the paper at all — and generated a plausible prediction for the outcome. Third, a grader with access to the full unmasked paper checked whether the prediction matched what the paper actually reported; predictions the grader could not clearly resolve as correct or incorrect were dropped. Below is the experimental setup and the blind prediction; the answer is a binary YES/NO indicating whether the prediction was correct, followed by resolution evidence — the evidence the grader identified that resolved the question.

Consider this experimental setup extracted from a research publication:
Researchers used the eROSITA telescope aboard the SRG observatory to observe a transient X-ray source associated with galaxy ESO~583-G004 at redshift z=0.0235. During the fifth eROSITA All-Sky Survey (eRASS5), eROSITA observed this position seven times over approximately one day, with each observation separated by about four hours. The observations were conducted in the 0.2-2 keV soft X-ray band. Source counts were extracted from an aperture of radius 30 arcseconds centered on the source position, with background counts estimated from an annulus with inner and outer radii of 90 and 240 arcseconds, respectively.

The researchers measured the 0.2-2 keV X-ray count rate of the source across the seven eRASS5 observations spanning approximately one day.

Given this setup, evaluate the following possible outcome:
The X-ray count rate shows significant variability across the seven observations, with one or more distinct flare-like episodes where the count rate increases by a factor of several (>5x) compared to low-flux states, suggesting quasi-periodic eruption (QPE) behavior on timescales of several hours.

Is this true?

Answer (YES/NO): NO